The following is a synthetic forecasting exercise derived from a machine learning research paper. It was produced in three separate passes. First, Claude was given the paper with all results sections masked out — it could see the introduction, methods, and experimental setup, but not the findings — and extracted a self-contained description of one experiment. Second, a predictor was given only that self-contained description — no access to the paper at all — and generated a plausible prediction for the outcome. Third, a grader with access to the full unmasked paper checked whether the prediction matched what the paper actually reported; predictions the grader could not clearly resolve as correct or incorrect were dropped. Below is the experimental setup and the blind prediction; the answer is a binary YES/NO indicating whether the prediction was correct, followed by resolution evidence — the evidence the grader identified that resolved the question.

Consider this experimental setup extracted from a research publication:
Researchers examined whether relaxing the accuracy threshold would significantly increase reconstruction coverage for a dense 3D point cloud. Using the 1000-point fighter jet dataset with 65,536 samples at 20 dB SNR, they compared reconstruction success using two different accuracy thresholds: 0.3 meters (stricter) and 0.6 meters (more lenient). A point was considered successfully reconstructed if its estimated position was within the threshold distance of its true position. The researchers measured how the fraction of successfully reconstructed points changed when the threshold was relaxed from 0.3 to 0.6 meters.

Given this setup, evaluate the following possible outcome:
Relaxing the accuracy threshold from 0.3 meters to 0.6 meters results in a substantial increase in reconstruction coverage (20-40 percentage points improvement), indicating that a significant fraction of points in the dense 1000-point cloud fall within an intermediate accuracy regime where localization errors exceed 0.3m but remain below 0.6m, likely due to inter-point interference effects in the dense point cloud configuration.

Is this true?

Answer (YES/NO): NO